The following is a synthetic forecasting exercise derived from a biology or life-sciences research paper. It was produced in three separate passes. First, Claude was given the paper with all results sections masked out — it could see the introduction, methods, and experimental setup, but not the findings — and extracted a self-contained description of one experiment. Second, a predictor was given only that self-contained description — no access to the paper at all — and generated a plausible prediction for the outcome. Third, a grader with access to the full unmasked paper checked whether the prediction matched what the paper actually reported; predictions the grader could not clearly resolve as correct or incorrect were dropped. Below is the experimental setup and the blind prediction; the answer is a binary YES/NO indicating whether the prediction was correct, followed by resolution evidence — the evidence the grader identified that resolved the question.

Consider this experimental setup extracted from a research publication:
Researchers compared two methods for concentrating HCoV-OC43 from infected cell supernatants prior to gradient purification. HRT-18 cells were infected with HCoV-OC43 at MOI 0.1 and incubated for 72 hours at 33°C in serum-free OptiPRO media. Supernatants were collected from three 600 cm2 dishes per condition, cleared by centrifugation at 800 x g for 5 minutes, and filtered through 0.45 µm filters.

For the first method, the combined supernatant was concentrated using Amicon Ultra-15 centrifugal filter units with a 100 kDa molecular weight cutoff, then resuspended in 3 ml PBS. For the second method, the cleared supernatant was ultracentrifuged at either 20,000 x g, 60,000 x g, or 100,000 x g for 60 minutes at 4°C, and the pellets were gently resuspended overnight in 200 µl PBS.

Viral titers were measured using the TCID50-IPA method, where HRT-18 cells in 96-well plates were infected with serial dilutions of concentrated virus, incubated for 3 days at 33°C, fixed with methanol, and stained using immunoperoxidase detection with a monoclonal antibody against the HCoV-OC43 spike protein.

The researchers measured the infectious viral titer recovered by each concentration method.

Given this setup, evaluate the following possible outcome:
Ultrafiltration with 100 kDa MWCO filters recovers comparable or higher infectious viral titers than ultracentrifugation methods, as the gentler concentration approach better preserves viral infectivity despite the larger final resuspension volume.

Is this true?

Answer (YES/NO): YES